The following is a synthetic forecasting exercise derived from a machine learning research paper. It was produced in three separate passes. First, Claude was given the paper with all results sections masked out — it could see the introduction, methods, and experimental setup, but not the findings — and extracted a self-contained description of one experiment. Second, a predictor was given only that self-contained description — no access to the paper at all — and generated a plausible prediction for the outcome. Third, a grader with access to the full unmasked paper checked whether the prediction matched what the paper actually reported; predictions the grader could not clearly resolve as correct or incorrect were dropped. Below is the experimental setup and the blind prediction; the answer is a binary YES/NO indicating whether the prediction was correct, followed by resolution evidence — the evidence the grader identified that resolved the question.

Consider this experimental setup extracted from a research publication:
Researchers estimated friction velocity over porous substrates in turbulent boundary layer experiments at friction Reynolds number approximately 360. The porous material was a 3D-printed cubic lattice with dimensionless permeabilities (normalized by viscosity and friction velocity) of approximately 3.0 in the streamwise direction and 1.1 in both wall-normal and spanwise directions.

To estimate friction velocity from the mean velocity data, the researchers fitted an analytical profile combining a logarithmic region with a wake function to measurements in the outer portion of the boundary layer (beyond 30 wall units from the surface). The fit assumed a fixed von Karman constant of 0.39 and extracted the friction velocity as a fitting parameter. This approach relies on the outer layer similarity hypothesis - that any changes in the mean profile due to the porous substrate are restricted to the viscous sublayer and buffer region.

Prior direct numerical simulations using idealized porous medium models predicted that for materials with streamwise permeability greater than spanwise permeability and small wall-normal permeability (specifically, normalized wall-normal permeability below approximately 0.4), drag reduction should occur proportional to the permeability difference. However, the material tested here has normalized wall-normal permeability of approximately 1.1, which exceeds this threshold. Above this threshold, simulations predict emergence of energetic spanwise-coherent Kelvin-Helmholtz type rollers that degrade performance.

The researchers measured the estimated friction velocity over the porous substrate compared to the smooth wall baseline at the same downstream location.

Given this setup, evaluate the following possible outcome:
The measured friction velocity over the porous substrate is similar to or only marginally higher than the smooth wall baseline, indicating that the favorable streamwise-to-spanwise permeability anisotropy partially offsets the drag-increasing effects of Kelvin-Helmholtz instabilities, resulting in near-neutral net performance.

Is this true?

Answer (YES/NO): NO